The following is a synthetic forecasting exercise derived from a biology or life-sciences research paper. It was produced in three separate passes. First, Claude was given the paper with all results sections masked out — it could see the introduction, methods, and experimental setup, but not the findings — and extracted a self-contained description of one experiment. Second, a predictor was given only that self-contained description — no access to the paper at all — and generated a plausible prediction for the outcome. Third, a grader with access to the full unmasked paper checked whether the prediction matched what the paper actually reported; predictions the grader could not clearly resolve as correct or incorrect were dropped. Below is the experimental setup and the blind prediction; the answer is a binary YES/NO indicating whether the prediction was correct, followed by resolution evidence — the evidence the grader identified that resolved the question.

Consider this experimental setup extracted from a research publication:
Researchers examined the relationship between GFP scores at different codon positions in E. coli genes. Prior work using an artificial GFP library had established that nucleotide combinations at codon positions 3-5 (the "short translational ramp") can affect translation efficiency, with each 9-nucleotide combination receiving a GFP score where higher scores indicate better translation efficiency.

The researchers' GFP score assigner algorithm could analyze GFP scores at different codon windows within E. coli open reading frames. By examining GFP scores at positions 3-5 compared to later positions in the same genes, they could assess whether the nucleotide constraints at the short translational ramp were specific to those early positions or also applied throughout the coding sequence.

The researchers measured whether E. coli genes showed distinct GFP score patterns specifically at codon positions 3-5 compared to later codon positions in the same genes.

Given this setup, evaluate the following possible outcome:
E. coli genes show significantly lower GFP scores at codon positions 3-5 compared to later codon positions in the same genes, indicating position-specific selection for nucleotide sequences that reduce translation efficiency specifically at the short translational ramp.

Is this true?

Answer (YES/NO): NO